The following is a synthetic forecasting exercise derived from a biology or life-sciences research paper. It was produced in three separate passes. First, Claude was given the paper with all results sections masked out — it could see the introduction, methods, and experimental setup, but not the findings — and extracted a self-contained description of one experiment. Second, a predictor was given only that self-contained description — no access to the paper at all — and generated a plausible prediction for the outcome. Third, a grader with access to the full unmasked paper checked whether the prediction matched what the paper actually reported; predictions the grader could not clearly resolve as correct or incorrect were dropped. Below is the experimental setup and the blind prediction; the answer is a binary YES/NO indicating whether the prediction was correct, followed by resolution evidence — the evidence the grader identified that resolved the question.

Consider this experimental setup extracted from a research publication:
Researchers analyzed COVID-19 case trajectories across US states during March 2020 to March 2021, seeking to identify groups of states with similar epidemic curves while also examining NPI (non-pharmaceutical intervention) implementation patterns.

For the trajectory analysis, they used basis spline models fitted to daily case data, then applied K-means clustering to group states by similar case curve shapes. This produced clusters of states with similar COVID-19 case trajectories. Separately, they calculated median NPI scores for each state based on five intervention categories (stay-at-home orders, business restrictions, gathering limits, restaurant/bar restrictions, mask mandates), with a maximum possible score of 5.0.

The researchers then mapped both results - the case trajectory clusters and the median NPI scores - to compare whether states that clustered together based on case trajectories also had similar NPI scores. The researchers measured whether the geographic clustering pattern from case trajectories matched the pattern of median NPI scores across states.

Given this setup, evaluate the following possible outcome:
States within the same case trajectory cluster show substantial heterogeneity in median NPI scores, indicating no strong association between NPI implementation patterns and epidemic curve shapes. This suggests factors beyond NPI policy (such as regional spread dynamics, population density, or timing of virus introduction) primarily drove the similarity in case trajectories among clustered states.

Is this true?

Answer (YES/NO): YES